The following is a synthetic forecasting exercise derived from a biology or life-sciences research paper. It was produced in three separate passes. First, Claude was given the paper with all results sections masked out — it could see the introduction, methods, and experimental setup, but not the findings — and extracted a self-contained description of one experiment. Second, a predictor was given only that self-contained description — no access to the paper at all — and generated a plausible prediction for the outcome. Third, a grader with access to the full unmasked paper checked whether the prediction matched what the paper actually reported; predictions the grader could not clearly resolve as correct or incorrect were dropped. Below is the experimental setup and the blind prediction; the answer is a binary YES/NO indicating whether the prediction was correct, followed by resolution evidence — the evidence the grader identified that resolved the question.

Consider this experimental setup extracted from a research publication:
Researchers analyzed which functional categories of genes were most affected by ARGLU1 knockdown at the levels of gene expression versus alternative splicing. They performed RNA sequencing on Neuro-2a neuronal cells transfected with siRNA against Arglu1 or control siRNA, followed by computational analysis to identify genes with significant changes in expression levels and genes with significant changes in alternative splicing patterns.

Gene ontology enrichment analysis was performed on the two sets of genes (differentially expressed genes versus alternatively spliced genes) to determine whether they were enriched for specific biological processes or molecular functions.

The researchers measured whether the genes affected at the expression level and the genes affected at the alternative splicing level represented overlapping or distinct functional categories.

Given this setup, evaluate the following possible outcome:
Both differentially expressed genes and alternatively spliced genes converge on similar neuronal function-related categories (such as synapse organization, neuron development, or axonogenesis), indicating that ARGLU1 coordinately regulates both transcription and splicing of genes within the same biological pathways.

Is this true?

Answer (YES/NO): YES